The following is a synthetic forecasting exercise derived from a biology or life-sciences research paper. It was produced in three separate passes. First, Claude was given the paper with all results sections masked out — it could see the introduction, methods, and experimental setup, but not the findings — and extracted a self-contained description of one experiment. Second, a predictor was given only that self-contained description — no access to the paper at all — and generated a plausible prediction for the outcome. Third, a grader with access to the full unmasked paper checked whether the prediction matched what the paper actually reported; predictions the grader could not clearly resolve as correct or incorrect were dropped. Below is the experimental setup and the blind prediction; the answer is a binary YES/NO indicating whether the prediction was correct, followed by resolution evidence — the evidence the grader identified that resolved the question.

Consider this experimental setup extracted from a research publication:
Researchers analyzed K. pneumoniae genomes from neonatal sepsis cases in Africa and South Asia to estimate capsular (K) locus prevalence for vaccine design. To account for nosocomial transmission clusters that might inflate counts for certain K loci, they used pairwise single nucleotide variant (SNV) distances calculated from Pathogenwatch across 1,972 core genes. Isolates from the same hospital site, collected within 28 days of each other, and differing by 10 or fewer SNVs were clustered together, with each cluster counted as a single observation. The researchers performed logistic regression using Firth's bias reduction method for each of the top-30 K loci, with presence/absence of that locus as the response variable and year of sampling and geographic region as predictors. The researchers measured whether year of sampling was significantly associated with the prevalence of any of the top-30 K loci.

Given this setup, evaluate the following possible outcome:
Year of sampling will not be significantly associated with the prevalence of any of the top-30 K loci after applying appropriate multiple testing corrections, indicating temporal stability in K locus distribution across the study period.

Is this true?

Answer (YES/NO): YES